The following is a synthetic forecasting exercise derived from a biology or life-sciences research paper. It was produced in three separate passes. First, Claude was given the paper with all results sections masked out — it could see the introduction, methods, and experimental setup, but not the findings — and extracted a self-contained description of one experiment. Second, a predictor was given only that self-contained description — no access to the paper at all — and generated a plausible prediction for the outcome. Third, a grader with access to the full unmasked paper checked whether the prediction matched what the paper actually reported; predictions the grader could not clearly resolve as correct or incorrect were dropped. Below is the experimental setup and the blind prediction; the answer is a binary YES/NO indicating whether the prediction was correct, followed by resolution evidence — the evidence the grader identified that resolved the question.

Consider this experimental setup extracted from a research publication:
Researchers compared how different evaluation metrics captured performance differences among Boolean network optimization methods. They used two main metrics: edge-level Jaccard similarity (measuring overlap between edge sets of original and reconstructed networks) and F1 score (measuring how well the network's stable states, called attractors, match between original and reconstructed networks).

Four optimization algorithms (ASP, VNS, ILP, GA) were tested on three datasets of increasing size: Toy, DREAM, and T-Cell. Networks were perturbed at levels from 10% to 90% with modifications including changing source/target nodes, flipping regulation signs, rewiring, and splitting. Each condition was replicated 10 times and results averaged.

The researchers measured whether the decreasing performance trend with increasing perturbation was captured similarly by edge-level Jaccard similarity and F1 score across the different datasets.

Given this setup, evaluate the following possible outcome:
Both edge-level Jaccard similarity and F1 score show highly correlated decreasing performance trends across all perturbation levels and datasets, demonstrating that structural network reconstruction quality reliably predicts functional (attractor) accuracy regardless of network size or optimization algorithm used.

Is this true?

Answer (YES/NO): NO